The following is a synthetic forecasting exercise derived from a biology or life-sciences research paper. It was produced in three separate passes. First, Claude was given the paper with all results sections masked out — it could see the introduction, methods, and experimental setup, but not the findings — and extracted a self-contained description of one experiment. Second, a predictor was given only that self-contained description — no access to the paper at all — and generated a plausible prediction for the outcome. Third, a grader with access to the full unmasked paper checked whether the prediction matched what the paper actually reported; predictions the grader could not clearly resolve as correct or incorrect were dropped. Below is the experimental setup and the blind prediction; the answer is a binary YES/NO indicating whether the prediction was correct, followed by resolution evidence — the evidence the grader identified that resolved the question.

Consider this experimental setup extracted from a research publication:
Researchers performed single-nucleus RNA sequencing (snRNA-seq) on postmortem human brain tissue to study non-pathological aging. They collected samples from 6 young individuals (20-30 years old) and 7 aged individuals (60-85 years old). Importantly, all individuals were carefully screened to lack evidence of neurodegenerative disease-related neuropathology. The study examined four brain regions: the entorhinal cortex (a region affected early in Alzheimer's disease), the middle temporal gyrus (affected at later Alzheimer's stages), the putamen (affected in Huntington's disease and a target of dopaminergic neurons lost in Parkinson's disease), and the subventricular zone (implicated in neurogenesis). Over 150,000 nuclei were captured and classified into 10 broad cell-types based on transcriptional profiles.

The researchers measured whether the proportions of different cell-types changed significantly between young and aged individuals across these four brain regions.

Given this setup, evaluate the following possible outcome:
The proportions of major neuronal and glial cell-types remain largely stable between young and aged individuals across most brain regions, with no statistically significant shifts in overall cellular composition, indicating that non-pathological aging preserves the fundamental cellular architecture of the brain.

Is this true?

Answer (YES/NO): YES